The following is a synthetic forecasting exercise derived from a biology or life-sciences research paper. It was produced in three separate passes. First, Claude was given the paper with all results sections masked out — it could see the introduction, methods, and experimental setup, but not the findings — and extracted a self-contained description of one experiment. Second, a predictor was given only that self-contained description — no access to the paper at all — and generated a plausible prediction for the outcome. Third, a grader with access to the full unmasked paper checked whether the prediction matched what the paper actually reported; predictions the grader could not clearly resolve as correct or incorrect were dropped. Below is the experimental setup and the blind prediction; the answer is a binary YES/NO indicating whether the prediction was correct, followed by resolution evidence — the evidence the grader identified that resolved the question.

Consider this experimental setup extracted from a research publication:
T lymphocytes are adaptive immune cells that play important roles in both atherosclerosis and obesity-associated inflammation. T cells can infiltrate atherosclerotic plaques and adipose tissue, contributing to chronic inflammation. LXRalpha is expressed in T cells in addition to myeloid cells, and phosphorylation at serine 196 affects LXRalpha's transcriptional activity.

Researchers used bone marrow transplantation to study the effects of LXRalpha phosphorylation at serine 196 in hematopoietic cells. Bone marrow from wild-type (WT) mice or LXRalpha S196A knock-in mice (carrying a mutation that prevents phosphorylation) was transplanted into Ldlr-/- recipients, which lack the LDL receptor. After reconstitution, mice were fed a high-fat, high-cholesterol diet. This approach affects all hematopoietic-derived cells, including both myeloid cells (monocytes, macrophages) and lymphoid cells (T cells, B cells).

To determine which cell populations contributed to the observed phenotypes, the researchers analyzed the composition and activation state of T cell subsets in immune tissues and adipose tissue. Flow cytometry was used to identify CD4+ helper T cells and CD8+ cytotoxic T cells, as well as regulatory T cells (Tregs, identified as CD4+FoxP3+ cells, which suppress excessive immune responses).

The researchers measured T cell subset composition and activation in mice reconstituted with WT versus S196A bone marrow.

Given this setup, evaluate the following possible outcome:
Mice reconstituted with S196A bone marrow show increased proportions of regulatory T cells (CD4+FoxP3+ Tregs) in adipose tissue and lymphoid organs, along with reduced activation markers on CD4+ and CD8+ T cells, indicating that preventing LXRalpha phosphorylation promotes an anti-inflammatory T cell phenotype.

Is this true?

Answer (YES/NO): NO